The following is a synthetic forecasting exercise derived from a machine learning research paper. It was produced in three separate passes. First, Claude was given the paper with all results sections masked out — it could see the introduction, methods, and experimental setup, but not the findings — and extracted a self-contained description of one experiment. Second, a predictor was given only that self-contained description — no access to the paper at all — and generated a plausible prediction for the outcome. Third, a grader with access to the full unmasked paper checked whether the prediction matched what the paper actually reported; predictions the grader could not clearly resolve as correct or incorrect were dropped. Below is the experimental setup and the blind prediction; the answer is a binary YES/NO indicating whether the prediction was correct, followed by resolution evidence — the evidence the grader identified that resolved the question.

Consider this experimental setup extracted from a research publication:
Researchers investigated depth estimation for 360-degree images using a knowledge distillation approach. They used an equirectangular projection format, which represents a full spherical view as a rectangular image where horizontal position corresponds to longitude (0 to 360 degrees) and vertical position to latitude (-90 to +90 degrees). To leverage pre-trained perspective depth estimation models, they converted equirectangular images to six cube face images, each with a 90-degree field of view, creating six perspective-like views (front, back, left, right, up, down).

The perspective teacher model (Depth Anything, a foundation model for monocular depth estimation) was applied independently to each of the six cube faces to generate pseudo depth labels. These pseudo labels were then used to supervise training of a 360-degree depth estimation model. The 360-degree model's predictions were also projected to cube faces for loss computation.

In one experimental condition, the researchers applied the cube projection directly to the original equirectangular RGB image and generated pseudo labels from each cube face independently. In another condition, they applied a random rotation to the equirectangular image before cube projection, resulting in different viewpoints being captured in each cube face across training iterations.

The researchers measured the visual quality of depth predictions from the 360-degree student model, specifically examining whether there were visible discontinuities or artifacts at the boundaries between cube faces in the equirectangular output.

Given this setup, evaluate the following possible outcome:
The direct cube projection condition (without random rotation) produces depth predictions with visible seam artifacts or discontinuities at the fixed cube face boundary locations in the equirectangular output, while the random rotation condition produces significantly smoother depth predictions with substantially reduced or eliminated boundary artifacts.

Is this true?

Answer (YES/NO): YES